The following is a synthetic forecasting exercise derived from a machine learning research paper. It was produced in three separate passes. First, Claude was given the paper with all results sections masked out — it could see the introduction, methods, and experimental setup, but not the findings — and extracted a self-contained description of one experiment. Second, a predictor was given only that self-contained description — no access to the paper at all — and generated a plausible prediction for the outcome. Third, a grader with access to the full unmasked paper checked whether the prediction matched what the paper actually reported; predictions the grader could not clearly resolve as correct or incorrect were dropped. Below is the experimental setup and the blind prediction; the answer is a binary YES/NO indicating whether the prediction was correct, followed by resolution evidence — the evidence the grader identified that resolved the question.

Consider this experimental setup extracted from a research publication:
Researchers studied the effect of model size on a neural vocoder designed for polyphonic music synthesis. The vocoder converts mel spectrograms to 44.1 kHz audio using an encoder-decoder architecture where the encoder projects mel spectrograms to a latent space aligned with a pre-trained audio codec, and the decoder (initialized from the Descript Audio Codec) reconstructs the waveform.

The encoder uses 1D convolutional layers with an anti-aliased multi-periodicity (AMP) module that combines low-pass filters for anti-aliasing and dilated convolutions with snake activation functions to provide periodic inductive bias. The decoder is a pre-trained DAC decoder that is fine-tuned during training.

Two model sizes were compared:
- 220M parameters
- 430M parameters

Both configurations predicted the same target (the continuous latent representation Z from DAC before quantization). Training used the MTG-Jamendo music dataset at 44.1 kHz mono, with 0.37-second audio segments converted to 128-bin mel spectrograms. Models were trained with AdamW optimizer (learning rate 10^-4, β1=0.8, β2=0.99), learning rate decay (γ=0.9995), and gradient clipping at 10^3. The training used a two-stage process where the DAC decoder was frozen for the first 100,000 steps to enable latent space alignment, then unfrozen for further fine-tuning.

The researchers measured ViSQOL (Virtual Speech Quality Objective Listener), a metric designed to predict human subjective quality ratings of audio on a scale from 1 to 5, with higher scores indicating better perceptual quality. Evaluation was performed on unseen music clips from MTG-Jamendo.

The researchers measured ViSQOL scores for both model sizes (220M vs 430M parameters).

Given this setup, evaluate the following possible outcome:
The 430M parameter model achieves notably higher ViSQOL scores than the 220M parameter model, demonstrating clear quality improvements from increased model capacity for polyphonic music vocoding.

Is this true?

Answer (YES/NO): NO